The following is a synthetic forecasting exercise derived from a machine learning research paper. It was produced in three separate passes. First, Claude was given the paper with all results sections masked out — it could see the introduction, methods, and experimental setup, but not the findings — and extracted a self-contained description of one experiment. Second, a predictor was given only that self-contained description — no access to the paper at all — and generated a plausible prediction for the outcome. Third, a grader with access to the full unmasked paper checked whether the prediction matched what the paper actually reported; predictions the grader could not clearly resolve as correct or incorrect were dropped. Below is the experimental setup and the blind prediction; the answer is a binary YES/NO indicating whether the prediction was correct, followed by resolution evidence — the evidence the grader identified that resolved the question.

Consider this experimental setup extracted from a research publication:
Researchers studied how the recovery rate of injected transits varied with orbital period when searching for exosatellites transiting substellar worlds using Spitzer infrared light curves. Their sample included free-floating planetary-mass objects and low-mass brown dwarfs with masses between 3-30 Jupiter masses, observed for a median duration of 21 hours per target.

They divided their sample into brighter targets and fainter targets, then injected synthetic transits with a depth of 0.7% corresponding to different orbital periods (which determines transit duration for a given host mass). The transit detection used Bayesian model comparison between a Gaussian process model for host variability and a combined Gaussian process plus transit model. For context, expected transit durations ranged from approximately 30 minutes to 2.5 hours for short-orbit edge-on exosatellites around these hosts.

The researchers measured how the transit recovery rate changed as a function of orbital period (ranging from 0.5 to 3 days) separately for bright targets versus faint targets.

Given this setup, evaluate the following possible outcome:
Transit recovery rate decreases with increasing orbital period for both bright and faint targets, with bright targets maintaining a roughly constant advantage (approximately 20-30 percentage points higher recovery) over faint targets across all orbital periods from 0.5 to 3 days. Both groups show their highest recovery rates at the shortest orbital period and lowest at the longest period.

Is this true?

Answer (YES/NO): NO